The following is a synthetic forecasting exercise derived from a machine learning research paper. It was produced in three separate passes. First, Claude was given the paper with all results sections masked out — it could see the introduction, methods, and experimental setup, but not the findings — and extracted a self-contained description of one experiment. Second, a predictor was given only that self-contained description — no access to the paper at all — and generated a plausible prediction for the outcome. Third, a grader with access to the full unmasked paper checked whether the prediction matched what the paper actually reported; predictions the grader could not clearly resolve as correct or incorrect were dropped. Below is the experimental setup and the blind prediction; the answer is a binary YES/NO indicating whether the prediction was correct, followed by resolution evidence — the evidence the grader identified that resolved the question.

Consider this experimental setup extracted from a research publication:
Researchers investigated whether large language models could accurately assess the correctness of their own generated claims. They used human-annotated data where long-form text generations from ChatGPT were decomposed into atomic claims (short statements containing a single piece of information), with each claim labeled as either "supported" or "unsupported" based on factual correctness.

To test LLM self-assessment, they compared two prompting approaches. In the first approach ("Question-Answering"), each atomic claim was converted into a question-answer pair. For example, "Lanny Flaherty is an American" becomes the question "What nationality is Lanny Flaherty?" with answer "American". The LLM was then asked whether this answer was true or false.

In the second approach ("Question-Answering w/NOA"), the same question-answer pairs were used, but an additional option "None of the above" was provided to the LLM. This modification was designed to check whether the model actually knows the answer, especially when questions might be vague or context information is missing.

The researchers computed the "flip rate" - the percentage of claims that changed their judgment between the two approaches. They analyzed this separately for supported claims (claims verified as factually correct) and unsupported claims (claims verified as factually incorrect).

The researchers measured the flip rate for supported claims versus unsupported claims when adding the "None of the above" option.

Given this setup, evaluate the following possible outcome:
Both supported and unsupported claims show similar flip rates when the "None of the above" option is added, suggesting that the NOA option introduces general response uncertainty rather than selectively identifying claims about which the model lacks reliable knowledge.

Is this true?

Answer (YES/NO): NO